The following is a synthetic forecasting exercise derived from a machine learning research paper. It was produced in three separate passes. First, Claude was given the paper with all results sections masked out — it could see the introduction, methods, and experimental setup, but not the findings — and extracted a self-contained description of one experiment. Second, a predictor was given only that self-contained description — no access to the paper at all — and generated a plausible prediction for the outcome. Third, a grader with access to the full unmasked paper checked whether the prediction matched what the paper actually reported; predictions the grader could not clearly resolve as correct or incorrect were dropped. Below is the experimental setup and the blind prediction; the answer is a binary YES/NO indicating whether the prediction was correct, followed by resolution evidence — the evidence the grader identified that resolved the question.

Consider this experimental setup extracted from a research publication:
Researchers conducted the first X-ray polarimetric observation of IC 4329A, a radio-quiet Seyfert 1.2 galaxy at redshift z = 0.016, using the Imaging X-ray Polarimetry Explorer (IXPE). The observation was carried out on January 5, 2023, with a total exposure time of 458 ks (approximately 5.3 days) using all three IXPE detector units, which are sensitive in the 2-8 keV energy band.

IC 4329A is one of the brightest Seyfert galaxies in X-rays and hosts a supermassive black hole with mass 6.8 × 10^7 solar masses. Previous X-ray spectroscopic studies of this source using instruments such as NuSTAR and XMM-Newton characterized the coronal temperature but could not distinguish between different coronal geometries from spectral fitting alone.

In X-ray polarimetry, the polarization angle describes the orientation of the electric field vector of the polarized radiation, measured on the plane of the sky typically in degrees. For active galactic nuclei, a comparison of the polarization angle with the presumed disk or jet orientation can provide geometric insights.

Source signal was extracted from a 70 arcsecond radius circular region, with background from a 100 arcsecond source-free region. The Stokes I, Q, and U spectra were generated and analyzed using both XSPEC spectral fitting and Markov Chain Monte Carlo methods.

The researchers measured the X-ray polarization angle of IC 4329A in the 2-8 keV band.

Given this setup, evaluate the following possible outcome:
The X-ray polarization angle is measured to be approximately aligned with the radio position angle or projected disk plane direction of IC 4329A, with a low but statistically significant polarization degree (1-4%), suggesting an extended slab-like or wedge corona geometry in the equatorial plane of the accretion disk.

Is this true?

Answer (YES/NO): NO